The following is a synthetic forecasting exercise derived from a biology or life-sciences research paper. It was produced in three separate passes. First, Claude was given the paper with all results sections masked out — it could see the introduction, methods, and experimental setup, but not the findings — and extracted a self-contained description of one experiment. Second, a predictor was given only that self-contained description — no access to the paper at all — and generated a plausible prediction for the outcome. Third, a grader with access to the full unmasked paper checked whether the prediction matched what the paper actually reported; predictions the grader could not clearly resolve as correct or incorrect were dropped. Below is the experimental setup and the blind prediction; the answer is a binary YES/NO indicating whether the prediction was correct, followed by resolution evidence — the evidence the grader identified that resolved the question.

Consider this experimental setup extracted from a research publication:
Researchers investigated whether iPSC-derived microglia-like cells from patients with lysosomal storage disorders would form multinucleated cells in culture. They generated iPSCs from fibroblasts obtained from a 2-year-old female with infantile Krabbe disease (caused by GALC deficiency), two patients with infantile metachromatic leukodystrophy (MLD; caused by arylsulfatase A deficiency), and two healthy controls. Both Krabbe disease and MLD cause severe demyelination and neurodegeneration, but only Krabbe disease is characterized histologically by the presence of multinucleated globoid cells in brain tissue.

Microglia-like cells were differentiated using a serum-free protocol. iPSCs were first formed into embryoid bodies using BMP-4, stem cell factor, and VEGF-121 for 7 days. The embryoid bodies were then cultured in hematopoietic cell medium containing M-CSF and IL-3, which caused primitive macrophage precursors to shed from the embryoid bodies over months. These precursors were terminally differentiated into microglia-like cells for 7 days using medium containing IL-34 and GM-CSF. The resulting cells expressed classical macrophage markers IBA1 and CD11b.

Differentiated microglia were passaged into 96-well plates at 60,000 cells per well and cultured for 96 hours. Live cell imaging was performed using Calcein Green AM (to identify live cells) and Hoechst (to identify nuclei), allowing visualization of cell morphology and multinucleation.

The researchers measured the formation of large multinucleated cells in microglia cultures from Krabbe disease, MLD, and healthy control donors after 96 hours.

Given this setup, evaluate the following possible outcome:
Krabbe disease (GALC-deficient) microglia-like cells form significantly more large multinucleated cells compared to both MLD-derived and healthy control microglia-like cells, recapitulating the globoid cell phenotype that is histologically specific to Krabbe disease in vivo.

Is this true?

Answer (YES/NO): YES